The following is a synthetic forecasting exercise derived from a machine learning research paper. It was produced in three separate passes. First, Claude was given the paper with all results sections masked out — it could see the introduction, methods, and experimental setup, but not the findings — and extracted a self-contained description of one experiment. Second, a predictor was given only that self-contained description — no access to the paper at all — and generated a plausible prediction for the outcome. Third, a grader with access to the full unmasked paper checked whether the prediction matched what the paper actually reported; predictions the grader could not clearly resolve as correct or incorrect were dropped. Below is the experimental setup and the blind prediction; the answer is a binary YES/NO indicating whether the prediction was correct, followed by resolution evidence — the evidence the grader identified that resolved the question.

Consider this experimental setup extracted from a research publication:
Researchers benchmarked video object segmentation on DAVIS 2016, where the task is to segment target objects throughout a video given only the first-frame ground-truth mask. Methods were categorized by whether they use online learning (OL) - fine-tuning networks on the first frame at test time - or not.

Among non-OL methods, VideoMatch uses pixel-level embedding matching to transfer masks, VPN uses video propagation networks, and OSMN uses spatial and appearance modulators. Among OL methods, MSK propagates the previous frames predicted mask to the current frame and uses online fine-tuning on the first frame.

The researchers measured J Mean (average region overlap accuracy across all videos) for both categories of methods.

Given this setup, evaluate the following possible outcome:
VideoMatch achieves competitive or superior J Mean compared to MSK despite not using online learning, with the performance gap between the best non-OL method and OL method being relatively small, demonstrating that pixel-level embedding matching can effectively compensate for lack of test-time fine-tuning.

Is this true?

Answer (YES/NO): YES